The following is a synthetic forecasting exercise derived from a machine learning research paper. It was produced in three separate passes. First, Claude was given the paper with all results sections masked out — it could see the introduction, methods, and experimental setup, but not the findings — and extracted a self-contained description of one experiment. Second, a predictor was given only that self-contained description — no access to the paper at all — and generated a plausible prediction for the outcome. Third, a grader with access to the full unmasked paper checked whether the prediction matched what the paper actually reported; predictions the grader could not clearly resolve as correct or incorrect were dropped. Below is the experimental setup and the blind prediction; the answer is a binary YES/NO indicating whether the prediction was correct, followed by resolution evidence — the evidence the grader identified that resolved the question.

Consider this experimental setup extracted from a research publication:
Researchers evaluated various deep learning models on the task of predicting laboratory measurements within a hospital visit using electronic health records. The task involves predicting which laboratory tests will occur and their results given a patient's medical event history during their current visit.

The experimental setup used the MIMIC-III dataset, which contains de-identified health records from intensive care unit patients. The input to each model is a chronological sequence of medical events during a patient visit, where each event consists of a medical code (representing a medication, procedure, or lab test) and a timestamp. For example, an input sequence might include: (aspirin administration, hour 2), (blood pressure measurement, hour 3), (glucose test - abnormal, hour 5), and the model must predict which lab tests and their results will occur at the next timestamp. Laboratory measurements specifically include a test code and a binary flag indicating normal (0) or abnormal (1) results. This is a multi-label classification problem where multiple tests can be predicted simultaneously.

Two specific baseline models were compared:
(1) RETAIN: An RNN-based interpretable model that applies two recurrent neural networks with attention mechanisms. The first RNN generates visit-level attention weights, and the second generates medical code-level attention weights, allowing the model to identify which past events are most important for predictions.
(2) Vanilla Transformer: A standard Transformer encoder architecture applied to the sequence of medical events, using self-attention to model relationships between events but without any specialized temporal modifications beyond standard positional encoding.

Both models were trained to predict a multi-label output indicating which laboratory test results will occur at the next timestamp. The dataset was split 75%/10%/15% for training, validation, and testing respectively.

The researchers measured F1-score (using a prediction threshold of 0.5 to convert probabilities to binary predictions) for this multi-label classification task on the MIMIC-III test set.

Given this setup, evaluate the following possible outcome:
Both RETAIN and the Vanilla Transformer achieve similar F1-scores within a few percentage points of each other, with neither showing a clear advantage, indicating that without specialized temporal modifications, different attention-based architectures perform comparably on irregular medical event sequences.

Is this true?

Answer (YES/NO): NO